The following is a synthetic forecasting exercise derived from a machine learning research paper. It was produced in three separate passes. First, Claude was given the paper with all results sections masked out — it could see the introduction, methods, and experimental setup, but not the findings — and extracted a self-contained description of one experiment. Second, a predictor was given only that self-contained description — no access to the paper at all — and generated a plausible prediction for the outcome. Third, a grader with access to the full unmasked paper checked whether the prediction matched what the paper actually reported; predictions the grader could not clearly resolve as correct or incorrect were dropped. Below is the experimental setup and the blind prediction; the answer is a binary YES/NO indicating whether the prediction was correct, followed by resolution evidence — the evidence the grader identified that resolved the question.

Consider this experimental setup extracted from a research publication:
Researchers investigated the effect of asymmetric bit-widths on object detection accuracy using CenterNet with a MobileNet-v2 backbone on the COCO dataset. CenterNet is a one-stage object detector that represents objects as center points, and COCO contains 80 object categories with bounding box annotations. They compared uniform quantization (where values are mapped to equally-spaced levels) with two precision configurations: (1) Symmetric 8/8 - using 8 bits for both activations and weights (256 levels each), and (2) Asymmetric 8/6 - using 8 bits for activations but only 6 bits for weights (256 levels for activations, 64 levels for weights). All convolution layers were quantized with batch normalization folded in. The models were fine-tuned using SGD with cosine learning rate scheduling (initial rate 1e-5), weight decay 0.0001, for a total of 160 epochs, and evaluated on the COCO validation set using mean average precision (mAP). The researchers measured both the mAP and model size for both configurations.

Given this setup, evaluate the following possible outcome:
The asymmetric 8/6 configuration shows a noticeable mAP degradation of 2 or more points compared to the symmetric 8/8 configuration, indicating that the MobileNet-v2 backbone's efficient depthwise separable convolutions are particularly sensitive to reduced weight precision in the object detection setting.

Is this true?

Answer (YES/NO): NO